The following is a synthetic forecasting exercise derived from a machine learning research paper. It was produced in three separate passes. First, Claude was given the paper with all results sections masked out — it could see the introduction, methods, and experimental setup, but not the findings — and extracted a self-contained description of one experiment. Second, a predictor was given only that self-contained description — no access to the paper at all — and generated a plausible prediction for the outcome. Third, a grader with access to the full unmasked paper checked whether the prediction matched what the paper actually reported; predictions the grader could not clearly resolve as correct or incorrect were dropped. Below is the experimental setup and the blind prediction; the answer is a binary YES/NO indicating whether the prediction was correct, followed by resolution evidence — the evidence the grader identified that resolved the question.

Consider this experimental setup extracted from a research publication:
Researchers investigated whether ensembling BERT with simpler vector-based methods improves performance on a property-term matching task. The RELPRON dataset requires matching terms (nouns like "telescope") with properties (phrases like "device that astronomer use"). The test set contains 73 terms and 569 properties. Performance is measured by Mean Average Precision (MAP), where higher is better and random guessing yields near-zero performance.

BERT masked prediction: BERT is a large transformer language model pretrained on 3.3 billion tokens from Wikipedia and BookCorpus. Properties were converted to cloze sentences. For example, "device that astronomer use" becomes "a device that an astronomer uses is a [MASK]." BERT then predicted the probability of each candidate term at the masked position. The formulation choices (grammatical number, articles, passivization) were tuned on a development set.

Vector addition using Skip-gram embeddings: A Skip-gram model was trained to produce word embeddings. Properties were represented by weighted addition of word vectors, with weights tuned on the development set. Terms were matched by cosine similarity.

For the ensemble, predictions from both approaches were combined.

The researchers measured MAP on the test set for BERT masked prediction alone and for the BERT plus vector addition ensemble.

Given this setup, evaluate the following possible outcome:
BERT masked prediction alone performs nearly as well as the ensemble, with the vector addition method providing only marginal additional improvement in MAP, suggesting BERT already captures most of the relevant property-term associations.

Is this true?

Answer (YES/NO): NO